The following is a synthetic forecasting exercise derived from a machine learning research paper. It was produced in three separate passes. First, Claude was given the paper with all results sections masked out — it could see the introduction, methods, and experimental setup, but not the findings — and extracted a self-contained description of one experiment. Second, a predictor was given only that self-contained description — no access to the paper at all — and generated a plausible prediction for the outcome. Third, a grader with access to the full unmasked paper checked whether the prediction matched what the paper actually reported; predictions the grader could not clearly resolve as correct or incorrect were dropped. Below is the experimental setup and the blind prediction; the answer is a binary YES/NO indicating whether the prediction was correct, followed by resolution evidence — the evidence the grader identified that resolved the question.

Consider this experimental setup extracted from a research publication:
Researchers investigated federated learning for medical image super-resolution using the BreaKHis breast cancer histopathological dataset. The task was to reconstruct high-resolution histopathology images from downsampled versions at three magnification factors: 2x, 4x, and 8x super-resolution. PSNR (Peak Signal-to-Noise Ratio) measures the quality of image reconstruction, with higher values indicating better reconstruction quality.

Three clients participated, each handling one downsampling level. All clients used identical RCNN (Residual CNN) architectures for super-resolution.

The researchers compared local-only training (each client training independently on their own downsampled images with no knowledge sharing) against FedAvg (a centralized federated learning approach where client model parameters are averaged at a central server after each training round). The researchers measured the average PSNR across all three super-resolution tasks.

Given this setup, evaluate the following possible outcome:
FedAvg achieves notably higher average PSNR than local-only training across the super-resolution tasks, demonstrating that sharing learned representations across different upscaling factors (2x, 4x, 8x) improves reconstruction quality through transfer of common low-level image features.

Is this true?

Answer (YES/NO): NO